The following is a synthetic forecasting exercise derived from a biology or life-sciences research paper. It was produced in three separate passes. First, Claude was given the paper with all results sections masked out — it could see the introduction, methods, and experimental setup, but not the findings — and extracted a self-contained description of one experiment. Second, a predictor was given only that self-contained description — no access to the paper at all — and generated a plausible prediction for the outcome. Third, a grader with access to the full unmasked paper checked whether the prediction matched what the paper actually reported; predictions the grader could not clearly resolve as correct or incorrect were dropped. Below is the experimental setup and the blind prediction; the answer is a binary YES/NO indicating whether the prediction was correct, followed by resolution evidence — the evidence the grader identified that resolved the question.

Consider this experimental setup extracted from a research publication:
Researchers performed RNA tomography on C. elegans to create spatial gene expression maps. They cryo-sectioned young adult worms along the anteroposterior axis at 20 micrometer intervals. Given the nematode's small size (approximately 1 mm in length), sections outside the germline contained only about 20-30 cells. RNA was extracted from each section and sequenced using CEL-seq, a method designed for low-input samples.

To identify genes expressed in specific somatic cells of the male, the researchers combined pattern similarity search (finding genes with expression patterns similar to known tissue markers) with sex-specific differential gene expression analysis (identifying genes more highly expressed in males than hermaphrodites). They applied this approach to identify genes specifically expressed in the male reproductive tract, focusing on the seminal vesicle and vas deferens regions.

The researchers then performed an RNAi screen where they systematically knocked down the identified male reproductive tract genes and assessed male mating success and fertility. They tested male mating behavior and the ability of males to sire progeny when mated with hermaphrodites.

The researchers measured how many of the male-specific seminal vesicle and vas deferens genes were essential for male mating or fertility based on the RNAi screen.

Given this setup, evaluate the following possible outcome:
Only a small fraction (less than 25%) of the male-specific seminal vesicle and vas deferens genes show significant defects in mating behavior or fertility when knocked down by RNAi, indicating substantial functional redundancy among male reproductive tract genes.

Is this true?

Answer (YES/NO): YES